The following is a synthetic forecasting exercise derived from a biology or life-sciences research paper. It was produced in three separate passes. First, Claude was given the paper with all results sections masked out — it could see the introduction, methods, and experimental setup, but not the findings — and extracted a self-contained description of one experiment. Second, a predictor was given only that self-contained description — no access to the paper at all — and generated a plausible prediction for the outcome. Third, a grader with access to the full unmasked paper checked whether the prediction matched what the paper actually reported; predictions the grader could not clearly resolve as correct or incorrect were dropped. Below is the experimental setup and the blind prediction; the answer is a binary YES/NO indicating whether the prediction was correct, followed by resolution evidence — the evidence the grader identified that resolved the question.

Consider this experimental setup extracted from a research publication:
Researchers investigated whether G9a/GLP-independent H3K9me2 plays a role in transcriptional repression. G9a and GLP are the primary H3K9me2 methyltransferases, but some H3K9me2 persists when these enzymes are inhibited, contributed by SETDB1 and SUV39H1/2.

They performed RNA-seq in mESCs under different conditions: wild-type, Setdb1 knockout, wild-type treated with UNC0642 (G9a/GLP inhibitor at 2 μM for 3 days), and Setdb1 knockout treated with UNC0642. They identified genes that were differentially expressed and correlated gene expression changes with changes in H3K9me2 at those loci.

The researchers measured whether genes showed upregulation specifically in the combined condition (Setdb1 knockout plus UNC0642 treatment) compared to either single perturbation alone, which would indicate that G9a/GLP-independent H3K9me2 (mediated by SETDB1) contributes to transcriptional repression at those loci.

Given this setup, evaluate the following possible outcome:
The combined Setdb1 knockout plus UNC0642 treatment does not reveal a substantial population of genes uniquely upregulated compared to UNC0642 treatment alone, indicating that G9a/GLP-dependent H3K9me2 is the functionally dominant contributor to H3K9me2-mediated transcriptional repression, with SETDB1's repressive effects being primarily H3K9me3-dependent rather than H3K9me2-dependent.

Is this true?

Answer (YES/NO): NO